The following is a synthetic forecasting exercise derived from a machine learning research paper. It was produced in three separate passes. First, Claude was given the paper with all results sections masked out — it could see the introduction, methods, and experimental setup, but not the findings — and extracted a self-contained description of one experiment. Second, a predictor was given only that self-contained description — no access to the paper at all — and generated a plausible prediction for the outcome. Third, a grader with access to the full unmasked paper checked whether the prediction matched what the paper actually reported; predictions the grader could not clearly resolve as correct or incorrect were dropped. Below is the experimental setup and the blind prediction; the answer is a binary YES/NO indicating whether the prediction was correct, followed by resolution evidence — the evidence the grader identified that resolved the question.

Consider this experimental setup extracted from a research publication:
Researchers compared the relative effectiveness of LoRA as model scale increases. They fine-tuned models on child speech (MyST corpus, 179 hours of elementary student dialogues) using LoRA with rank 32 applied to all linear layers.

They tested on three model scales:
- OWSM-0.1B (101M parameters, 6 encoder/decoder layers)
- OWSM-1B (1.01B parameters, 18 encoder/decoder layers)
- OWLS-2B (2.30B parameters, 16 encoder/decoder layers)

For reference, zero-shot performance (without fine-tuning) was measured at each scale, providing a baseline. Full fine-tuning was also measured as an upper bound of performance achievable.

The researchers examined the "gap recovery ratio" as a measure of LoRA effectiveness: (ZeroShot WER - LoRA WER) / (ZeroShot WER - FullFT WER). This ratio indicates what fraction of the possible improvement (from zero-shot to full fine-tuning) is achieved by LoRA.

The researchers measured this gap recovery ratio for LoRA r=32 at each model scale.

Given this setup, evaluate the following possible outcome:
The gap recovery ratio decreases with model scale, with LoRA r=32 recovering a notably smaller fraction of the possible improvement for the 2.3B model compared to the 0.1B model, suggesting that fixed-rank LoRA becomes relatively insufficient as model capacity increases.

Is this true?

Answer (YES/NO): YES